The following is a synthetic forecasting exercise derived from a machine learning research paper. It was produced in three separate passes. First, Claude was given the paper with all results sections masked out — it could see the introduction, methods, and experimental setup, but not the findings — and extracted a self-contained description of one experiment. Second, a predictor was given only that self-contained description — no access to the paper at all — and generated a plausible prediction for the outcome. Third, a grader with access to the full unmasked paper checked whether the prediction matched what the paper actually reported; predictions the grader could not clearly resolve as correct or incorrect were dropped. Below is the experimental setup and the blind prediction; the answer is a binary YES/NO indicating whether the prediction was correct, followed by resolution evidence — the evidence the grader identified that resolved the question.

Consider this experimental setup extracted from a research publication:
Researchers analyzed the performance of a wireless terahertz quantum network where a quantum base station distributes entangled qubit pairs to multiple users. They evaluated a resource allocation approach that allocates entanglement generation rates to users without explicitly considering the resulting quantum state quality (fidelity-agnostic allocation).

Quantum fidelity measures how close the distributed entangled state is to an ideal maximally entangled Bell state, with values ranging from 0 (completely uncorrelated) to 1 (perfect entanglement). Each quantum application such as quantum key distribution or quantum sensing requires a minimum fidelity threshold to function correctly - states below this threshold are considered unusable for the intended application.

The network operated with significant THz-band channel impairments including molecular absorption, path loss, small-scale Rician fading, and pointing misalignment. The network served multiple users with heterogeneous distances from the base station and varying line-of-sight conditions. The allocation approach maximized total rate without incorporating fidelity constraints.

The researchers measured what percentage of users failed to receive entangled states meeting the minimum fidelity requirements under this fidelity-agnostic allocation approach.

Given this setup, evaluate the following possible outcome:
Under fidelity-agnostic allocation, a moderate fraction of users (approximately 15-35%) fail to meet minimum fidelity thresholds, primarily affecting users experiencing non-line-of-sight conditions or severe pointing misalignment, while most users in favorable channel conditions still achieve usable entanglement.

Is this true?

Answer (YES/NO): NO